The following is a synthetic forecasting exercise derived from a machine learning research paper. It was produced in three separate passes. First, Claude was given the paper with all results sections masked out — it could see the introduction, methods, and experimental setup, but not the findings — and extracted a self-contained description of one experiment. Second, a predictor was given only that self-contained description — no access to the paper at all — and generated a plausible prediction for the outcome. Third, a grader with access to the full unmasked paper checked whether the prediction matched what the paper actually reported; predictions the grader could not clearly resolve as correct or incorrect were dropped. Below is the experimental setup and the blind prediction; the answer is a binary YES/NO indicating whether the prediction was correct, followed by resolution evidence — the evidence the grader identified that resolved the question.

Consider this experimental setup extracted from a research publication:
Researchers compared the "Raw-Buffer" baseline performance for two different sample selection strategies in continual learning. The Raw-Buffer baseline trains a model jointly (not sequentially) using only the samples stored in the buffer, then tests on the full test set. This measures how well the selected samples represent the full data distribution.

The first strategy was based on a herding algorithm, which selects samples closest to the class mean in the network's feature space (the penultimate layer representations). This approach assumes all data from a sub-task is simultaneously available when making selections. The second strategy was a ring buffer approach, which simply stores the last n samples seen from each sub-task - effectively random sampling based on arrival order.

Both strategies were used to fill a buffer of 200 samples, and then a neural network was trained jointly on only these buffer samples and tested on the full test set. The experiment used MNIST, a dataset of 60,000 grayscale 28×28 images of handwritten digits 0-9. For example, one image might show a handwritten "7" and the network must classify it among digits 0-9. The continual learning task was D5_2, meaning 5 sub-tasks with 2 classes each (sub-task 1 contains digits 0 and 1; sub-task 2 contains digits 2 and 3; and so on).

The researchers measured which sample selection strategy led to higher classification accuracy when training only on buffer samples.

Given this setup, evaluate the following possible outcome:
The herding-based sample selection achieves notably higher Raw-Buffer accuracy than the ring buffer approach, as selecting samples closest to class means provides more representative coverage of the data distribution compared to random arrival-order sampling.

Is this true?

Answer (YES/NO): YES